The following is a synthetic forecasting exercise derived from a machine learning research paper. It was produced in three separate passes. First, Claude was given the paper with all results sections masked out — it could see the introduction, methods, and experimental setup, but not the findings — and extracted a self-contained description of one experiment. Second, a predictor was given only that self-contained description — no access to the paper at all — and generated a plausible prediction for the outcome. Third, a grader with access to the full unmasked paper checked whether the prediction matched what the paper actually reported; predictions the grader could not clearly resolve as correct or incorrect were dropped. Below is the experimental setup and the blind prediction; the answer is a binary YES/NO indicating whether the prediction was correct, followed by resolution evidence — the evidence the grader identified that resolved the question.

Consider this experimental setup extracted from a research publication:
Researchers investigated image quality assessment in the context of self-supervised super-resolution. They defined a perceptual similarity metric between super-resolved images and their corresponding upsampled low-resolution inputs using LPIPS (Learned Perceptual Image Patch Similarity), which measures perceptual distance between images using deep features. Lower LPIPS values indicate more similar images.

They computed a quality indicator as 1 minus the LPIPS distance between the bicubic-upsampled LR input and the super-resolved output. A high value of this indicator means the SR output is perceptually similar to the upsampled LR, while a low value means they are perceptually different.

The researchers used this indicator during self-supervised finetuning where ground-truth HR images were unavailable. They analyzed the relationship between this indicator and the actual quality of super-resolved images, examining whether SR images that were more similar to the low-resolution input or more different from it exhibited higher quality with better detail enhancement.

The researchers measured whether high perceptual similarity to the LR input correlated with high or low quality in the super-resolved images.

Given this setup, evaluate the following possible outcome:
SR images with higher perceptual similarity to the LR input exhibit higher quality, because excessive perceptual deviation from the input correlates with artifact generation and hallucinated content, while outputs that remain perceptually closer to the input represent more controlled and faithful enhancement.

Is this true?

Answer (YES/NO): NO